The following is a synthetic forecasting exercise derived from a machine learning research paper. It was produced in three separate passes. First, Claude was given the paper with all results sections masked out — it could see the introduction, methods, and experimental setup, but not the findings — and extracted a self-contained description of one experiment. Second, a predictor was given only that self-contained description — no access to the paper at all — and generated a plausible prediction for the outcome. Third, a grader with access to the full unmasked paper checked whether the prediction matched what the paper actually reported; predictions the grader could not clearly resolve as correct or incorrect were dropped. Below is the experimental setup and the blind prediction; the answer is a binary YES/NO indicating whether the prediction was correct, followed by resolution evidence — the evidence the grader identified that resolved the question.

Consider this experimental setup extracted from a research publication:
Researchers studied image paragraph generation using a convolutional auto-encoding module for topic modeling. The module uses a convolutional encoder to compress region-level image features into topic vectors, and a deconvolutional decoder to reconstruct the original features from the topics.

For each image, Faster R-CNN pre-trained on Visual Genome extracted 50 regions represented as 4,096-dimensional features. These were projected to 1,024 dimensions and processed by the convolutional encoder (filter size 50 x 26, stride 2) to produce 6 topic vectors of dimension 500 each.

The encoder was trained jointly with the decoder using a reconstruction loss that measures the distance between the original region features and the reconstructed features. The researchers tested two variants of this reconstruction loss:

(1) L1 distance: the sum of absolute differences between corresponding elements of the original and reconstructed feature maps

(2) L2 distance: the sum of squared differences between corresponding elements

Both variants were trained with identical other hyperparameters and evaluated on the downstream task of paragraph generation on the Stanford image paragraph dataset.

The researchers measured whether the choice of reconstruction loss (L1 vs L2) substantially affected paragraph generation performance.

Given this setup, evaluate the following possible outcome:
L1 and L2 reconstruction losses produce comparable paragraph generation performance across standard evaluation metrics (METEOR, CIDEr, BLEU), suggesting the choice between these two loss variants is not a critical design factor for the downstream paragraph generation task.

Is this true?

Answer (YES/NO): YES